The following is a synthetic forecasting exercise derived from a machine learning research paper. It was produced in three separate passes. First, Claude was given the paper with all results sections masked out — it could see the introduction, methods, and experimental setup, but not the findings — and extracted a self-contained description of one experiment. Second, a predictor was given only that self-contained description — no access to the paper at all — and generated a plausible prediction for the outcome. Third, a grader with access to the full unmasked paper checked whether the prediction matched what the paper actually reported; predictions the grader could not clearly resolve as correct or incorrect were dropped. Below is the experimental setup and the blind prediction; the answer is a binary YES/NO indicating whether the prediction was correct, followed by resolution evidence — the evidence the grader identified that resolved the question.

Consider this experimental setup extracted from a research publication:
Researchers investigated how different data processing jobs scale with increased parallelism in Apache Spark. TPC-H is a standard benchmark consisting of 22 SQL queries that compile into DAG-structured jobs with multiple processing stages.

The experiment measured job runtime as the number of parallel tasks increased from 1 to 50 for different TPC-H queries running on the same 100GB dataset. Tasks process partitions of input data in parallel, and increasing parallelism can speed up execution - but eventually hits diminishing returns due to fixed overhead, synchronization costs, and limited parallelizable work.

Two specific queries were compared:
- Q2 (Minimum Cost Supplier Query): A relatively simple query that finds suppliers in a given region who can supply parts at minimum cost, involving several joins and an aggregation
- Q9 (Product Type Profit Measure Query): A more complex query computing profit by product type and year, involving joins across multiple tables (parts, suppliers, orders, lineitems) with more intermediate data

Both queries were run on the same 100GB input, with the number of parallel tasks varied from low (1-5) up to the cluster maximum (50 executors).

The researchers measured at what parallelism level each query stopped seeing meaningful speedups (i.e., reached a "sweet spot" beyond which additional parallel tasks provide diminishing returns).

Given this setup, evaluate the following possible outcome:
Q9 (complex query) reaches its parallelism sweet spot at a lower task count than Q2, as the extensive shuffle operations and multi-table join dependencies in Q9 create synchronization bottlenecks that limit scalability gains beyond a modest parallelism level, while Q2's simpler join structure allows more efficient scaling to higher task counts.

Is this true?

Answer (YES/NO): NO